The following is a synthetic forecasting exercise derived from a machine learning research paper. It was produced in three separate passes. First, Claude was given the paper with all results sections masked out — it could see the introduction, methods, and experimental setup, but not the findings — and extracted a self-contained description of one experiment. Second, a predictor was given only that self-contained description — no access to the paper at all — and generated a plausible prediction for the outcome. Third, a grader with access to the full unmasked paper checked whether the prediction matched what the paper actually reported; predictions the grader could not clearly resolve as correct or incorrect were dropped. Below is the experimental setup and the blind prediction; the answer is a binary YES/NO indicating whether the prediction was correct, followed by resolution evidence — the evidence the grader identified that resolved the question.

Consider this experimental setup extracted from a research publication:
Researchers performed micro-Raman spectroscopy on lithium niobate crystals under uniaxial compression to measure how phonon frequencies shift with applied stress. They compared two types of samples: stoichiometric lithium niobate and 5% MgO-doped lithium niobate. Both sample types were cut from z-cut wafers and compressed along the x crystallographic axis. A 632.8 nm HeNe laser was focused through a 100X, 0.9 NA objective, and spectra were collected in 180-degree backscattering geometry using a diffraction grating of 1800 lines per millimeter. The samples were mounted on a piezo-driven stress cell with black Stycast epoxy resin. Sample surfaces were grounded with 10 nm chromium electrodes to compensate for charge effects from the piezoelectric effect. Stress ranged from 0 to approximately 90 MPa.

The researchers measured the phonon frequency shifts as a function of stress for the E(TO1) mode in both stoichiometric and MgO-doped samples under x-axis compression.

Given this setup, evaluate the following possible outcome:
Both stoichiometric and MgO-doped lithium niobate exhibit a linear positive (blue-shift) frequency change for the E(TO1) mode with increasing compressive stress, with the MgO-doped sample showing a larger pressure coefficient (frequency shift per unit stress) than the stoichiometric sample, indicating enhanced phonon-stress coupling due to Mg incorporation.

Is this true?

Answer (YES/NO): NO